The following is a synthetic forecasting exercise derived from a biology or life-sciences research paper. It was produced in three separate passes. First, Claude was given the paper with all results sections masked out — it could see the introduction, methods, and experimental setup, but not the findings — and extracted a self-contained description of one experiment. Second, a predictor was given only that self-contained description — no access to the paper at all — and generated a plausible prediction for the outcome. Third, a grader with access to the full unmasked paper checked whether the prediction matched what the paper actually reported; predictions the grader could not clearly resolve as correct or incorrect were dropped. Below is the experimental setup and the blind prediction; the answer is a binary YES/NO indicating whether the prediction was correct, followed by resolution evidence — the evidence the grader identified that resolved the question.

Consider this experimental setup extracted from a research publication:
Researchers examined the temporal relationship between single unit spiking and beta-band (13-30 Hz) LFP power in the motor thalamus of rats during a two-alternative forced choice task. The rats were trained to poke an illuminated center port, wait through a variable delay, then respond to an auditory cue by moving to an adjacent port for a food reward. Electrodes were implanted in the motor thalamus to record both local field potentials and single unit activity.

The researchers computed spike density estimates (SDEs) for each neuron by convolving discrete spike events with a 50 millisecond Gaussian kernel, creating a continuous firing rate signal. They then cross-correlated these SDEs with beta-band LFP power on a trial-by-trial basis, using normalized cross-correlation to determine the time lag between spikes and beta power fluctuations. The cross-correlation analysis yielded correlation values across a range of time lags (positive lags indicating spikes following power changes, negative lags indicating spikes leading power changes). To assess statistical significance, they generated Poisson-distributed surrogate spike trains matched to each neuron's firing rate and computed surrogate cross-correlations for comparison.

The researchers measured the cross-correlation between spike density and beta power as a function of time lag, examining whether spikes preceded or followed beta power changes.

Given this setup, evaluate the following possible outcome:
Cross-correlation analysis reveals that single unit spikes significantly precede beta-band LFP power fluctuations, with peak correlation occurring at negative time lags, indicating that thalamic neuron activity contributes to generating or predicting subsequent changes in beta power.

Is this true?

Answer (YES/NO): YES